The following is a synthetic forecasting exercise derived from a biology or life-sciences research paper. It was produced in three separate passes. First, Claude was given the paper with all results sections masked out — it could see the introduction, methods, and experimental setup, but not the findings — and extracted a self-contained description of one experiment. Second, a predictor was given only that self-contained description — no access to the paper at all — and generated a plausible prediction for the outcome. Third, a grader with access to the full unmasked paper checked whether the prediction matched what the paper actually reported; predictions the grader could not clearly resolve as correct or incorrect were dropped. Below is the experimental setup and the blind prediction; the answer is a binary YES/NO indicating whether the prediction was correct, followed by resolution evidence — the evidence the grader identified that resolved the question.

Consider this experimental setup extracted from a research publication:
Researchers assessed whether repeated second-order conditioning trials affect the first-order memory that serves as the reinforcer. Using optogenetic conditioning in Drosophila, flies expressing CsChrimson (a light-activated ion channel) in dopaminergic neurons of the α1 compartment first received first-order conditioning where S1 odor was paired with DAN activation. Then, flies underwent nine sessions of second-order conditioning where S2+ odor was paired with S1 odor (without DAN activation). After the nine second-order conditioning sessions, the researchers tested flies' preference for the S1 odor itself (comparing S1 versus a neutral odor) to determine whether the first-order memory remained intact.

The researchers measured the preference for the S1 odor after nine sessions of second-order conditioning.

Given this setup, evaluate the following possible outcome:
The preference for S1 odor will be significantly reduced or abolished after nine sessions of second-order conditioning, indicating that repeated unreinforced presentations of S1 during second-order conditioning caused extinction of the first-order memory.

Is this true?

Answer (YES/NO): NO